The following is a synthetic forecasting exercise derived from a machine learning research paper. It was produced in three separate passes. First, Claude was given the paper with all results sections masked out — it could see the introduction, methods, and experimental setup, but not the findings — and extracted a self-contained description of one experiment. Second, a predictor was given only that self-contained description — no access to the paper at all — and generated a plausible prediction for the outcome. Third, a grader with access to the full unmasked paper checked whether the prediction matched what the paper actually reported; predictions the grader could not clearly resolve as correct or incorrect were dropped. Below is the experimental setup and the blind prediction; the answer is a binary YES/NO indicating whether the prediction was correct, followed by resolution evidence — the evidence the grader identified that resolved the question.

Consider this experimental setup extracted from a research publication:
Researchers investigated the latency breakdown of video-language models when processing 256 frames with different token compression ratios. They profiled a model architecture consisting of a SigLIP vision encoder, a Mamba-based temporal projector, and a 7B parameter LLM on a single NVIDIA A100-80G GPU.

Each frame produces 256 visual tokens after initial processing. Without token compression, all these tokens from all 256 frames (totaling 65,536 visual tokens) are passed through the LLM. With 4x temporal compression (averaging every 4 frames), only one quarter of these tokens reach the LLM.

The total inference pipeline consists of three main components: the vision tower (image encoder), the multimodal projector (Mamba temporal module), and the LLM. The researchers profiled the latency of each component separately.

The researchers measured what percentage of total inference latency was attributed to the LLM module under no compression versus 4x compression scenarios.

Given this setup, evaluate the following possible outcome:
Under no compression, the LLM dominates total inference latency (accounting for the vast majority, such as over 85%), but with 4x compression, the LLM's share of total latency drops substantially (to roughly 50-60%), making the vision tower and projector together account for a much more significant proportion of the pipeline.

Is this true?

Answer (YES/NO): NO